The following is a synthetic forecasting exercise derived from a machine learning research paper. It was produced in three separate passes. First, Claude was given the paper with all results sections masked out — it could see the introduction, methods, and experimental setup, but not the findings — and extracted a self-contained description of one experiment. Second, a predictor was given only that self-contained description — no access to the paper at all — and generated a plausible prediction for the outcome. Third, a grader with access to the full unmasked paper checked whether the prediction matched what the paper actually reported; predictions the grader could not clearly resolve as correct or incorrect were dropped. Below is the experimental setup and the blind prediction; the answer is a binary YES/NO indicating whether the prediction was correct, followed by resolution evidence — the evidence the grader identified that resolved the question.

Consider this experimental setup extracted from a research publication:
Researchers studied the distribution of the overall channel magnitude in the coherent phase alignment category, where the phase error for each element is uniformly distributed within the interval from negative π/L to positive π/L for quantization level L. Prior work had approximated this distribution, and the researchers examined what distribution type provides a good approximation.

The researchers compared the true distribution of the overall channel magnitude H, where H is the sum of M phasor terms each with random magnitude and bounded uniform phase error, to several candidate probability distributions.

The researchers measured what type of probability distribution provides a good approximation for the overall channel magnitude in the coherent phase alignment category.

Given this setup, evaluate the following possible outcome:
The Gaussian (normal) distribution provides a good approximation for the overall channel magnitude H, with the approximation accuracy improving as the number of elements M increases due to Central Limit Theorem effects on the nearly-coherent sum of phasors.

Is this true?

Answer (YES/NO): NO